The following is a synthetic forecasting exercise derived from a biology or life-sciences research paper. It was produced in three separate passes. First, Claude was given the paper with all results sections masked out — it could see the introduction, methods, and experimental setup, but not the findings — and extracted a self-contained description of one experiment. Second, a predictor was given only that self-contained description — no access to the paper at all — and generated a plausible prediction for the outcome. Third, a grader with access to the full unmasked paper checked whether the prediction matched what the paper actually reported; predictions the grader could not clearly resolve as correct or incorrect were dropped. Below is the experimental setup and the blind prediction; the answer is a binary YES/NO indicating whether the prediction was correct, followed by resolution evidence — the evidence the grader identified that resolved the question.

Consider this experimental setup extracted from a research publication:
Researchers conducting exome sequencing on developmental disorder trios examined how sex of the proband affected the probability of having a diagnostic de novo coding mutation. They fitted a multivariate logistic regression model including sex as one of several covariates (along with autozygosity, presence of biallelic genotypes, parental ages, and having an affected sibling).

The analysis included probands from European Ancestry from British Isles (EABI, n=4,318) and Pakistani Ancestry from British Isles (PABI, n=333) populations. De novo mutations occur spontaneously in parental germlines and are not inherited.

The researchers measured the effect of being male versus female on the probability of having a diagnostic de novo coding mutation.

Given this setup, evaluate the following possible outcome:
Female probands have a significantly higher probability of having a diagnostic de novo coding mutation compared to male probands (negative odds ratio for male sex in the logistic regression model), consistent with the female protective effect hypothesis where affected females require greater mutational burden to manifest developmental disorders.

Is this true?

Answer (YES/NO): YES